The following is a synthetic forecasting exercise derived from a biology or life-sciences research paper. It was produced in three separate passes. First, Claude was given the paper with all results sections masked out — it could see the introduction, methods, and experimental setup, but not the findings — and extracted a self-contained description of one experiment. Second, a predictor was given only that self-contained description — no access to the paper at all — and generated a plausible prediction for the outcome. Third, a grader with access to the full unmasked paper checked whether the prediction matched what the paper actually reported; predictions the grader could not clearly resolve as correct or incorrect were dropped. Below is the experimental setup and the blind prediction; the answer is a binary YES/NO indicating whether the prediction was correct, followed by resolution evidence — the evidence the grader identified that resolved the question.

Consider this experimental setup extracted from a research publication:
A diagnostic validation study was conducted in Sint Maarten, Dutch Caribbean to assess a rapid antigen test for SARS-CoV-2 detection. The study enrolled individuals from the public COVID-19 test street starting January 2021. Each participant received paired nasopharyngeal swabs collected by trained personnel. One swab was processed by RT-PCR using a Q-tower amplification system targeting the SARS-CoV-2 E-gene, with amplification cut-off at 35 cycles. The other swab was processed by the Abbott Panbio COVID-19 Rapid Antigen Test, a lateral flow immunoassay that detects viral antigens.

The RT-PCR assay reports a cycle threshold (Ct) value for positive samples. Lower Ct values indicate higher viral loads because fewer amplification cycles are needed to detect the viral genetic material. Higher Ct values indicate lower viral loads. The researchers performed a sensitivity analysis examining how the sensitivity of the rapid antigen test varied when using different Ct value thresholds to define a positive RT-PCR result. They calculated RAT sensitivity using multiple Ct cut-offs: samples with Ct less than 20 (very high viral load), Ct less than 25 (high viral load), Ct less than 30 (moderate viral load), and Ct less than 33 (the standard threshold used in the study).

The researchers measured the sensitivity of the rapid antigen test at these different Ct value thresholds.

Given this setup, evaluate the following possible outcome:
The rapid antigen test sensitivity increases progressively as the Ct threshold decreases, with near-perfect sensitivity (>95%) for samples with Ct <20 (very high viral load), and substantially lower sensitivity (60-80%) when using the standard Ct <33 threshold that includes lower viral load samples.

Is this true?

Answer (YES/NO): NO